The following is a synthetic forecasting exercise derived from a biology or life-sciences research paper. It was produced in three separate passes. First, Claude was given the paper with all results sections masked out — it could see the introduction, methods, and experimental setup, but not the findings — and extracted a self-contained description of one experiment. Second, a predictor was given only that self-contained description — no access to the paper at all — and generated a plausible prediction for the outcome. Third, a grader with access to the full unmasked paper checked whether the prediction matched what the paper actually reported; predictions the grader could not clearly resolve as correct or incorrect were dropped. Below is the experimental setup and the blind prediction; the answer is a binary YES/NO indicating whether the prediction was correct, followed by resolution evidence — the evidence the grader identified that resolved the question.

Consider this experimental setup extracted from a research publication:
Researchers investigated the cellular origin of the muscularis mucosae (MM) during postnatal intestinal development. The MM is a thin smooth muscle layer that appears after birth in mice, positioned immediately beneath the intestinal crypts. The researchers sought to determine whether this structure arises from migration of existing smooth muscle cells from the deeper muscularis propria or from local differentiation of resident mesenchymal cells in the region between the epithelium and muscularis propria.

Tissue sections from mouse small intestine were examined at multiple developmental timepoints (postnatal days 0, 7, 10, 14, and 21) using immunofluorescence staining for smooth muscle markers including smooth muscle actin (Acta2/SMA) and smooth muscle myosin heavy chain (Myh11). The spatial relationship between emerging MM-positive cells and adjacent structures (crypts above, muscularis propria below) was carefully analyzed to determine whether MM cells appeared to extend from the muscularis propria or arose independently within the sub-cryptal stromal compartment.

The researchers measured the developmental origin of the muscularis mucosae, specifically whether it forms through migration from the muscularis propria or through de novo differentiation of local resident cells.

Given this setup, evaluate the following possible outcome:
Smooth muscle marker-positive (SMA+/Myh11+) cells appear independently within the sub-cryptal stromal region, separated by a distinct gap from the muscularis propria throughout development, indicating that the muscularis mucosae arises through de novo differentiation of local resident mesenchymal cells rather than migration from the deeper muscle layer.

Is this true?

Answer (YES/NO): YES